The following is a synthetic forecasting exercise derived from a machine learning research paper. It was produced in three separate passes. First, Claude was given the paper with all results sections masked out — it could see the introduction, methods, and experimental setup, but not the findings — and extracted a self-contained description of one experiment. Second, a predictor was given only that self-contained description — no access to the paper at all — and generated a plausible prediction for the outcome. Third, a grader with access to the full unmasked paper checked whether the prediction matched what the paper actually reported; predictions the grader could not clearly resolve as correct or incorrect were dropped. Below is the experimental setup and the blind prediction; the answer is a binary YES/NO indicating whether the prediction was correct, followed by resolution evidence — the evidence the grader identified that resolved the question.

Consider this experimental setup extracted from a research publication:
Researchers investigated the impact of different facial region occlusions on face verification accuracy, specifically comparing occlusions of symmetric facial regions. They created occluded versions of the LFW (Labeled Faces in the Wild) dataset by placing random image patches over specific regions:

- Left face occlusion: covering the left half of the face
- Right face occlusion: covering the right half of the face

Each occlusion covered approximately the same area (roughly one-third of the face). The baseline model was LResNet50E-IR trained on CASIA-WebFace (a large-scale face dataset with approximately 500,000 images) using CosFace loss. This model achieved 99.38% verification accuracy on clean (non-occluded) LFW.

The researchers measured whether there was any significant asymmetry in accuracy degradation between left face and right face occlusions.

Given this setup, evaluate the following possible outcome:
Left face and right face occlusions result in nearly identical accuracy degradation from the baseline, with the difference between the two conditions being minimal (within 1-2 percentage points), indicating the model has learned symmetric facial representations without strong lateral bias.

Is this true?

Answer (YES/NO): YES